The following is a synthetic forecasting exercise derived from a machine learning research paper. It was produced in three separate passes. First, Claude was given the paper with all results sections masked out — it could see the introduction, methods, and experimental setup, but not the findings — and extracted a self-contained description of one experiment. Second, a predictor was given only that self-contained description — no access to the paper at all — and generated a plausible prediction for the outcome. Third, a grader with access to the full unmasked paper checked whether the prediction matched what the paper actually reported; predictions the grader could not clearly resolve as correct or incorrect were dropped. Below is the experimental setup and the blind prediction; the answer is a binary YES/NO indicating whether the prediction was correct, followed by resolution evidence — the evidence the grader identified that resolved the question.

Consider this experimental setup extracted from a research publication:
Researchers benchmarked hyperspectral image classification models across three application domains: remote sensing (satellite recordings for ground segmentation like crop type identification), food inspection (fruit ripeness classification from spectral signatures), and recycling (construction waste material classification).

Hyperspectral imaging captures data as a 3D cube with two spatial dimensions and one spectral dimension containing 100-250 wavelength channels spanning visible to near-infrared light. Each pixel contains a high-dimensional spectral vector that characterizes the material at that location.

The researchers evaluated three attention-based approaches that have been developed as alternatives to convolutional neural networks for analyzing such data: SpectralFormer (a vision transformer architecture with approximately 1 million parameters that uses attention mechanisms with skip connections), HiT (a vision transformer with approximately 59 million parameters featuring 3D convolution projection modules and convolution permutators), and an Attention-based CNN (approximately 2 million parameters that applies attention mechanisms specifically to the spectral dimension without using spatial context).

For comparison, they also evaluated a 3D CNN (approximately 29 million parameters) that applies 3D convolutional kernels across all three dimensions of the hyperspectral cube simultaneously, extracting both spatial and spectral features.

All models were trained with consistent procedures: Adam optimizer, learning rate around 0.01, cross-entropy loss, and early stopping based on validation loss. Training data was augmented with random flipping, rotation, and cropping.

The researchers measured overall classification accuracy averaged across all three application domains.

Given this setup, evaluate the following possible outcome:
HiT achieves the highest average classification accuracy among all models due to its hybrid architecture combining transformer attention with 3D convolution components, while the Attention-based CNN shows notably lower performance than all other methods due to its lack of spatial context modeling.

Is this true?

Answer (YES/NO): NO